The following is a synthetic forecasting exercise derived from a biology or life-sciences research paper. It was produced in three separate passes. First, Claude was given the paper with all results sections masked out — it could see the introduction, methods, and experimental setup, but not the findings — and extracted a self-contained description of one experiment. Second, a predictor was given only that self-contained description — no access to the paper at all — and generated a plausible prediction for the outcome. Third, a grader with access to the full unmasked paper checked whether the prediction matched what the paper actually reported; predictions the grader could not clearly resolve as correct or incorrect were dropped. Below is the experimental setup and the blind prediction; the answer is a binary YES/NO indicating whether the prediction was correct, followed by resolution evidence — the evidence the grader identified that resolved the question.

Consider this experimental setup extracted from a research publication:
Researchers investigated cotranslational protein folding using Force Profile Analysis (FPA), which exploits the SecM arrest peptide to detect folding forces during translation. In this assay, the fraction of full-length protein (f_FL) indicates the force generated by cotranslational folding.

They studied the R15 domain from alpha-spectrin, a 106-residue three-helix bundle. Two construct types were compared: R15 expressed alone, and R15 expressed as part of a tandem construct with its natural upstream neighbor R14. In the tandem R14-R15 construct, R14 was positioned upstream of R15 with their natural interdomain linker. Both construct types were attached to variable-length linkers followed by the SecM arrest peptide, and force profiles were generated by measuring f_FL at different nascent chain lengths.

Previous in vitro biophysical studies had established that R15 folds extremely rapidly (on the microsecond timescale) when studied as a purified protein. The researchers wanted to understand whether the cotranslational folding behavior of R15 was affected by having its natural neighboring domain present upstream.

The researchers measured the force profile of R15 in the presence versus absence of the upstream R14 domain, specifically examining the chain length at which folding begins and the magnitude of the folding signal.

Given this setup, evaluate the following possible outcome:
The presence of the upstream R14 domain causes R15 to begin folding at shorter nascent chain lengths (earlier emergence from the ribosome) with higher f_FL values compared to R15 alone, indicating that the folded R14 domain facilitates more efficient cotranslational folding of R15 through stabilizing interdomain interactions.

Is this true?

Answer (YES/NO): NO